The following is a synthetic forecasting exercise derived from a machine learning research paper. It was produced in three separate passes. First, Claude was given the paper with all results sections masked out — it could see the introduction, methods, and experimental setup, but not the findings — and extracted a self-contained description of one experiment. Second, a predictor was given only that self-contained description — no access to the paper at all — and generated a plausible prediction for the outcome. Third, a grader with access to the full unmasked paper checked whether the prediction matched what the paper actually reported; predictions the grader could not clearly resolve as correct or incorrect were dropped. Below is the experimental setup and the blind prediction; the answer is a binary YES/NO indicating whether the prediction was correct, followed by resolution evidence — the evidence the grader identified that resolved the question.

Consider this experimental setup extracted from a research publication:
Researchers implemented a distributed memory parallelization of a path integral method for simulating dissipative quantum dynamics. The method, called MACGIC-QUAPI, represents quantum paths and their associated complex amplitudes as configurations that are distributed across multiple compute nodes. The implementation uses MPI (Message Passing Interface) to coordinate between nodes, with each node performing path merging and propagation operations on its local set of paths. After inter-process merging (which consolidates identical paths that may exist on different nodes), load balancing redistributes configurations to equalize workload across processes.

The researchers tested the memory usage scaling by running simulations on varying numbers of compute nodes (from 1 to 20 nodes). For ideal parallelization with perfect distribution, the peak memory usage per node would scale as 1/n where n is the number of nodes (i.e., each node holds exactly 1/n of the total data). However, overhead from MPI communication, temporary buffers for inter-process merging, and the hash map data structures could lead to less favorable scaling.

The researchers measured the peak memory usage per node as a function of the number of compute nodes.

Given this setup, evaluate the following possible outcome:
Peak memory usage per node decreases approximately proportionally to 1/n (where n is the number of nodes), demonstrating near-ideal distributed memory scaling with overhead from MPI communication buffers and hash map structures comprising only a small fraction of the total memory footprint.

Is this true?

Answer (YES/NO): NO